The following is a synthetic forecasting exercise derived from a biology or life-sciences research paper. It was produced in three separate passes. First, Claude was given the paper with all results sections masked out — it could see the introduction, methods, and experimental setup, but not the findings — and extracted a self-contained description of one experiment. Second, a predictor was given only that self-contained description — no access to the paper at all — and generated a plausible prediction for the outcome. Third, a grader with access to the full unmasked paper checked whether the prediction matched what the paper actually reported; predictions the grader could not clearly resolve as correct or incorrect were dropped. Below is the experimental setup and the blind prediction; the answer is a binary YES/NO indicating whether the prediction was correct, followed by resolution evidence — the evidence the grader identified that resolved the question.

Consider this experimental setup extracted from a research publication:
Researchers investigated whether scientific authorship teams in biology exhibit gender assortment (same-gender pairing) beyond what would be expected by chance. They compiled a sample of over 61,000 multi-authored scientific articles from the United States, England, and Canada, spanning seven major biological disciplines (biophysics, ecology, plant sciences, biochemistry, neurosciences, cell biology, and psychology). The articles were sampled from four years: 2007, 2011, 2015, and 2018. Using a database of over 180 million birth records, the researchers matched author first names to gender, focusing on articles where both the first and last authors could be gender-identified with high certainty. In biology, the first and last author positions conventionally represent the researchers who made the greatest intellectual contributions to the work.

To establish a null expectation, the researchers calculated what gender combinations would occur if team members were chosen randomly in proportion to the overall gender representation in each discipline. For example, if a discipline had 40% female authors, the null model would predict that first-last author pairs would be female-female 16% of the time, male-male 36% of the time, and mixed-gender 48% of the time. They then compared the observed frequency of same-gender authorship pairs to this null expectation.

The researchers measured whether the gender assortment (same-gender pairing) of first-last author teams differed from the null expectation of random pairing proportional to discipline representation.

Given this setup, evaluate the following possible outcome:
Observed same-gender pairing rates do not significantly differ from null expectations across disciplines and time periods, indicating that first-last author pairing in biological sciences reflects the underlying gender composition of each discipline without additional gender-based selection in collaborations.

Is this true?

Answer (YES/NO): NO